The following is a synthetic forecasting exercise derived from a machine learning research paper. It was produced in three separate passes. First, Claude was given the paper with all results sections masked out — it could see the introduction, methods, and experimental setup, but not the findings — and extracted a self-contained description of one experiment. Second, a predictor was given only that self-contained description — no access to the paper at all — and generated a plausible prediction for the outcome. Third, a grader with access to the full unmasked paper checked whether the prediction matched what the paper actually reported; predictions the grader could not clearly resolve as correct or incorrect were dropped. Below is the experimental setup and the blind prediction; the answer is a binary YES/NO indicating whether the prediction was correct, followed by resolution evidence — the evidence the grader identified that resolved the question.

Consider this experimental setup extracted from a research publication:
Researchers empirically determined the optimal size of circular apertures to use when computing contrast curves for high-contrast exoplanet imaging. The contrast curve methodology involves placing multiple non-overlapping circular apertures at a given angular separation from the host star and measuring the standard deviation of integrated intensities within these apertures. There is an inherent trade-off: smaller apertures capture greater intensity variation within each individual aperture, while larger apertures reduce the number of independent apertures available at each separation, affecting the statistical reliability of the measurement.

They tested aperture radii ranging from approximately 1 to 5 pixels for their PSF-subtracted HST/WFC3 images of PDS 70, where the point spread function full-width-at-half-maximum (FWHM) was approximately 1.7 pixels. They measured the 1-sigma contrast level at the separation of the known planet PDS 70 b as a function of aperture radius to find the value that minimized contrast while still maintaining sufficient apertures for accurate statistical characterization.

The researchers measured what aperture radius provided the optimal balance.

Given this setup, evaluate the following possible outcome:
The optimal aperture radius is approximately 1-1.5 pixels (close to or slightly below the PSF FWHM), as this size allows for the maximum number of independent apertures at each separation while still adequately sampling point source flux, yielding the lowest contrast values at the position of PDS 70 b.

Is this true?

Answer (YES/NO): NO